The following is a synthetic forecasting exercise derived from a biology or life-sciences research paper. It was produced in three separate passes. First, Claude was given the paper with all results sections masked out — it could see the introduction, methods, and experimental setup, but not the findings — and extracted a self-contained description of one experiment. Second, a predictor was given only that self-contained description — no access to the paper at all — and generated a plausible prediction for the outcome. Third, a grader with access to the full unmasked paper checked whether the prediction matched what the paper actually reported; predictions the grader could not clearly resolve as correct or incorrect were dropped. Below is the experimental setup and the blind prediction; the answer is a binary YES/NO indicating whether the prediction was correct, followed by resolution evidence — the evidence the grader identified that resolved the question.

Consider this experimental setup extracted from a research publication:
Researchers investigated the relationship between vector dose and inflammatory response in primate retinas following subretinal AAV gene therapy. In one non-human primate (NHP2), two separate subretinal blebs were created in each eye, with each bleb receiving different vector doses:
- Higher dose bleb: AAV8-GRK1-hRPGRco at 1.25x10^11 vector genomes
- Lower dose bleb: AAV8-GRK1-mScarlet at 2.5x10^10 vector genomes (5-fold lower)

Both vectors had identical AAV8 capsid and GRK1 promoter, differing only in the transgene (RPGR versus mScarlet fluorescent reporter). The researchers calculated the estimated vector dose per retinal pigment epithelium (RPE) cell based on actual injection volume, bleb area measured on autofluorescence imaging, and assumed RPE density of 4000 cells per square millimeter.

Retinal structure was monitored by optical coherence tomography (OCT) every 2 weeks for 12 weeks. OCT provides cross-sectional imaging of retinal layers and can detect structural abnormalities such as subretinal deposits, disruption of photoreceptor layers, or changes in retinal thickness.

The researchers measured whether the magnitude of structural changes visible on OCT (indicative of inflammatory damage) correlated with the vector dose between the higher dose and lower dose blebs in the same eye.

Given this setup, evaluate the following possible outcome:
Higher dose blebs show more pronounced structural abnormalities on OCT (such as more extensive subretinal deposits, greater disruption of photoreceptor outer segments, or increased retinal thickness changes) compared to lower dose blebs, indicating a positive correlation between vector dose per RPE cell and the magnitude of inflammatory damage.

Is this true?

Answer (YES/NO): NO